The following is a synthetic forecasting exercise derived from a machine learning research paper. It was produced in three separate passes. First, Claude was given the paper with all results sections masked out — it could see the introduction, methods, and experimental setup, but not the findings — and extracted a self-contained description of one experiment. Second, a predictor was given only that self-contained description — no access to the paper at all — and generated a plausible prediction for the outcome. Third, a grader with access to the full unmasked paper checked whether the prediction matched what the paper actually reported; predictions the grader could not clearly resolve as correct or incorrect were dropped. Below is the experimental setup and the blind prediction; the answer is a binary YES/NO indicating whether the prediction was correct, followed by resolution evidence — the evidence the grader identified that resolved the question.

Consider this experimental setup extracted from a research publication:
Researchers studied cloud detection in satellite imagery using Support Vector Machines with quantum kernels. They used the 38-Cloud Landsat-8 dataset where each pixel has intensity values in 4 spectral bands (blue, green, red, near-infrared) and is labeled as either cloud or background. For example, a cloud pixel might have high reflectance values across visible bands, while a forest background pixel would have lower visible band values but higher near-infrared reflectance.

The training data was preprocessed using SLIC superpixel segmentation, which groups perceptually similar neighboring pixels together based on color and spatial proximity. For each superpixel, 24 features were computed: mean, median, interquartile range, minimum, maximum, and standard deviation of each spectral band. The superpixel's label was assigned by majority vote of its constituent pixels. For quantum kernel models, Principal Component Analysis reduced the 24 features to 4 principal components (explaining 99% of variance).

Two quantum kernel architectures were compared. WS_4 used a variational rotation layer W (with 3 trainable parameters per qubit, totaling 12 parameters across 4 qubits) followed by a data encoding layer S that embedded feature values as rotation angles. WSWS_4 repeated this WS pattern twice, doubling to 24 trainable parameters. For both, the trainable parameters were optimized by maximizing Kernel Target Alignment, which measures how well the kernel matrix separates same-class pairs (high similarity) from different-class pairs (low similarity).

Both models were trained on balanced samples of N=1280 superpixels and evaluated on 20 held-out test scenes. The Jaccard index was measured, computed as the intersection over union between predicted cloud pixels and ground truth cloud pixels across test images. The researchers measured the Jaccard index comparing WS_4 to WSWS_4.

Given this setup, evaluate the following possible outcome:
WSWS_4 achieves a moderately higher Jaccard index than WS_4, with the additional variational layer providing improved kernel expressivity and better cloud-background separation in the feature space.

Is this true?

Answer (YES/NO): NO